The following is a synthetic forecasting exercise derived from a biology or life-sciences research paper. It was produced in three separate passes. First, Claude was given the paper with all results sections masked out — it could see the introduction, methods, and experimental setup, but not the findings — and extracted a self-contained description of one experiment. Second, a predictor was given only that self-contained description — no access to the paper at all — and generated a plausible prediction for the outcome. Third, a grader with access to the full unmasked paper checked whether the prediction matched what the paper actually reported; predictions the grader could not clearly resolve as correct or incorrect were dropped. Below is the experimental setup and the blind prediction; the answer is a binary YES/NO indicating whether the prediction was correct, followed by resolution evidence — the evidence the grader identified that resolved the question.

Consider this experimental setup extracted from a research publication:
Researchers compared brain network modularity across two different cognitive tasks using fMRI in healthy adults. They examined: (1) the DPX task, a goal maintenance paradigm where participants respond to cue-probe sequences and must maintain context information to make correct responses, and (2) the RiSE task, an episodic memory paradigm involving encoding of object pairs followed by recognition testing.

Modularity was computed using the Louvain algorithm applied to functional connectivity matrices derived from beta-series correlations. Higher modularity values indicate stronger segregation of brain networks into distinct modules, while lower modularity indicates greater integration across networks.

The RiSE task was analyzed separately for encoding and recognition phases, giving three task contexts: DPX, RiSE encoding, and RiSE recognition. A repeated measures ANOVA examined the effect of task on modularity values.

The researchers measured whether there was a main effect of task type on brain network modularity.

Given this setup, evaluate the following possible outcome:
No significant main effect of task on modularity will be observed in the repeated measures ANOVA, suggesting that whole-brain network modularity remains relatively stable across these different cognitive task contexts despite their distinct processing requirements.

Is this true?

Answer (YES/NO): NO